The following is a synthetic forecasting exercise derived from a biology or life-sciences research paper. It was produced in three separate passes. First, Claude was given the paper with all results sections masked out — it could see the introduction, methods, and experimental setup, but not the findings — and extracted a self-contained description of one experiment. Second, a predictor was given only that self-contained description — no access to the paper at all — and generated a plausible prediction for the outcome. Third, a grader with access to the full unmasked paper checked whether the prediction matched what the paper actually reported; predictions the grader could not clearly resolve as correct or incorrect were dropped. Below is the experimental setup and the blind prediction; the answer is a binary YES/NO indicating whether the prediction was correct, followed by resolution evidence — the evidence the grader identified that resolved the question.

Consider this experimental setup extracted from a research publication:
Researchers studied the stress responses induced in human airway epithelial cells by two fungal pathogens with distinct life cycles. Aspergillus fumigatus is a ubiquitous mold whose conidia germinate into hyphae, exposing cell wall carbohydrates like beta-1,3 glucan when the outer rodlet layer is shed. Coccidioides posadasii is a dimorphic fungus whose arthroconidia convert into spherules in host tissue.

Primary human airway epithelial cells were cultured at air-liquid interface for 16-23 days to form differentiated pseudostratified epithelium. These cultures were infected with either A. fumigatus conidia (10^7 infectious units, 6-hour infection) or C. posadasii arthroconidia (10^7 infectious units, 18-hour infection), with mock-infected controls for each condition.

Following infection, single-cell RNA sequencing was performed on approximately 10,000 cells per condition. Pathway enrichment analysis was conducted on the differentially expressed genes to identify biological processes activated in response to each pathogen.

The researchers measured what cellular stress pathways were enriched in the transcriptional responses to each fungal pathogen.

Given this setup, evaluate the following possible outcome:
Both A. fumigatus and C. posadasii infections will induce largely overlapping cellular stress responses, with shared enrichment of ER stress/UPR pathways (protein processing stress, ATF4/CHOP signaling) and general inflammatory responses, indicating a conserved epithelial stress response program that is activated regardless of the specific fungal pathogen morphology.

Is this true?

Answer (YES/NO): NO